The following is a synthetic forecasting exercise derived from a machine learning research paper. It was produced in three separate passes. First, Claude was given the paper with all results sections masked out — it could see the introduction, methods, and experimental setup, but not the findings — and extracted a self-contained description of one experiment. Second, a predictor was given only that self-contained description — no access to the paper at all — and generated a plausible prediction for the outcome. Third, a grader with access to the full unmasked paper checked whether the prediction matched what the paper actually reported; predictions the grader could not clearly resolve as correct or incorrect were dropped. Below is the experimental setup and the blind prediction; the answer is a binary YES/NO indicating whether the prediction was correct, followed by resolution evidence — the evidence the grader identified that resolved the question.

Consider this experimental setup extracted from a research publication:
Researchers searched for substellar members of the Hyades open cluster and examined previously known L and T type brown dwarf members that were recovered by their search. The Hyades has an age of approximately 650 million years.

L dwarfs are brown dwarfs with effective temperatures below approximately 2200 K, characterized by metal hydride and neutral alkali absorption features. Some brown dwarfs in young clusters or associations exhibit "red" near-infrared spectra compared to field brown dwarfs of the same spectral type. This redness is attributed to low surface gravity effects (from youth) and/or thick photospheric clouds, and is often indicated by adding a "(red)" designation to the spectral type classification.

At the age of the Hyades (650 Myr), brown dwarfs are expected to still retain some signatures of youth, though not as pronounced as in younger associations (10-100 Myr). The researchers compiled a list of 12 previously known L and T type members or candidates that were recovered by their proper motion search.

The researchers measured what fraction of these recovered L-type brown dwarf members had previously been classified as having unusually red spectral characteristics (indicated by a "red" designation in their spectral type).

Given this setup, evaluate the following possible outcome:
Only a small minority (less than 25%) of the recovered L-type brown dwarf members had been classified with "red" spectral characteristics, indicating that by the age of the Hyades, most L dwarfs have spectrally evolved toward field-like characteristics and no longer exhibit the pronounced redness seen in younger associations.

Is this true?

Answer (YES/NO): NO